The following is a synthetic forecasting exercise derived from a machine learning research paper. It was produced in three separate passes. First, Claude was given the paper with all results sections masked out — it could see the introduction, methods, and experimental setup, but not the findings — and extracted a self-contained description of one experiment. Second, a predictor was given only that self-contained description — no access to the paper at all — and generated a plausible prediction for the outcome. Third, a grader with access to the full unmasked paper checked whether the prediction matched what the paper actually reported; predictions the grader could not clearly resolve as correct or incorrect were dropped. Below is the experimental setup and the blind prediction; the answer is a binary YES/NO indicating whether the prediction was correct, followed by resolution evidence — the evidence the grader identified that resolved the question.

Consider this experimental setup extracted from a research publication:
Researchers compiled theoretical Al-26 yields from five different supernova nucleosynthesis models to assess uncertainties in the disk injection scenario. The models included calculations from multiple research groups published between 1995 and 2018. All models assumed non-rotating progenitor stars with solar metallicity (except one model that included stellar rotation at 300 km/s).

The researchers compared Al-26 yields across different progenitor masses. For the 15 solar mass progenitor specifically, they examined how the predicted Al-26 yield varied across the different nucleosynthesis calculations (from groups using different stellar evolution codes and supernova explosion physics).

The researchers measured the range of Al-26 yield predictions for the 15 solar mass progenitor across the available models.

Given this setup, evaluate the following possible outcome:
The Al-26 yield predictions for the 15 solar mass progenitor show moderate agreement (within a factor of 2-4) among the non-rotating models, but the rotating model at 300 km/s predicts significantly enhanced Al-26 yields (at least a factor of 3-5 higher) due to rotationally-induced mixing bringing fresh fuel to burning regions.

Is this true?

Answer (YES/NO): NO